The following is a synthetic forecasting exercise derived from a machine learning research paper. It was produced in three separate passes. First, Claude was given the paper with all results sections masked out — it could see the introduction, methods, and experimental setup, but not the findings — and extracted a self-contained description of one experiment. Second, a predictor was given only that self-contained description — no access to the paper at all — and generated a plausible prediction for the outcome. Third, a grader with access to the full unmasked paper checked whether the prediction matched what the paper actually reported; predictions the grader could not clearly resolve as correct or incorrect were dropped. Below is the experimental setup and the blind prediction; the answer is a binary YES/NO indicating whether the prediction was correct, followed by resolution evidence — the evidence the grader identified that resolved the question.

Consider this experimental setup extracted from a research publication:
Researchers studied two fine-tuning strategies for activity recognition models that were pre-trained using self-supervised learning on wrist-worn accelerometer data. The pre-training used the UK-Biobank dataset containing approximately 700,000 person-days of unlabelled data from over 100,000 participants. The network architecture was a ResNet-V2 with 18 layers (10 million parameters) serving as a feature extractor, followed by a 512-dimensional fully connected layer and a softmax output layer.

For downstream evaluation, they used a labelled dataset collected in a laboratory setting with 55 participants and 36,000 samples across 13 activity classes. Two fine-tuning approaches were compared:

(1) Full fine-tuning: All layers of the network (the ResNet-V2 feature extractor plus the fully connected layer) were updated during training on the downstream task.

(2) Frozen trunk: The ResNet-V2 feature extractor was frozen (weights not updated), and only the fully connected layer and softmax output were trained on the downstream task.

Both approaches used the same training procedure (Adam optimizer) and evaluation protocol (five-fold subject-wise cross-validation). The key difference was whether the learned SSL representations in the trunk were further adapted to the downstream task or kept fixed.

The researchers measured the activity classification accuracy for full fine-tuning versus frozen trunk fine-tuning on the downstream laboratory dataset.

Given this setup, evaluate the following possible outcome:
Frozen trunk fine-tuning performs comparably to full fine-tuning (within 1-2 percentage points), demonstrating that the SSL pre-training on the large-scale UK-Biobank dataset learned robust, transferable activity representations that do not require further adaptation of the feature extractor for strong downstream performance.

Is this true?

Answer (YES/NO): NO